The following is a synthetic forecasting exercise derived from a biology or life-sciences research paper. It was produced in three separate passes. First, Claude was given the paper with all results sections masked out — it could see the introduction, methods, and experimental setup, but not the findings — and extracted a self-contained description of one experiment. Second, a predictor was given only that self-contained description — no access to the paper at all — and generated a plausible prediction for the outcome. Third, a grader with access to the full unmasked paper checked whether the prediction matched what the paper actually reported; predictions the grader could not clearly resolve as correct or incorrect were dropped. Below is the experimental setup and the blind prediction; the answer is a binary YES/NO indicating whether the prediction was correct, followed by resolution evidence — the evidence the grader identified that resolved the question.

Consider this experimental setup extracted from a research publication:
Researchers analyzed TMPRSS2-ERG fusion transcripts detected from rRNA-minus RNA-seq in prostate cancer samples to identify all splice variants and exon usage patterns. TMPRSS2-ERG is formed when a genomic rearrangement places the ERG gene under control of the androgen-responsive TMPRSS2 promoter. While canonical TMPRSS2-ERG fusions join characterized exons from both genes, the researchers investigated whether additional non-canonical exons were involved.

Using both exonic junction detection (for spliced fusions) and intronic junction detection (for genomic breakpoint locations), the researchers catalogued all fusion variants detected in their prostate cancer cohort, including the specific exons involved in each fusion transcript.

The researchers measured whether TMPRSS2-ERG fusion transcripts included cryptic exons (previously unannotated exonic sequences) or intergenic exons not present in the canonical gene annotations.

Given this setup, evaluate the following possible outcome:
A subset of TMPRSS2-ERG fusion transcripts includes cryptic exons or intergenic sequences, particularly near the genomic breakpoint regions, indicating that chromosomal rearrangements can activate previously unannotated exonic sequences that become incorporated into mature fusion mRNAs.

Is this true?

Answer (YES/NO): YES